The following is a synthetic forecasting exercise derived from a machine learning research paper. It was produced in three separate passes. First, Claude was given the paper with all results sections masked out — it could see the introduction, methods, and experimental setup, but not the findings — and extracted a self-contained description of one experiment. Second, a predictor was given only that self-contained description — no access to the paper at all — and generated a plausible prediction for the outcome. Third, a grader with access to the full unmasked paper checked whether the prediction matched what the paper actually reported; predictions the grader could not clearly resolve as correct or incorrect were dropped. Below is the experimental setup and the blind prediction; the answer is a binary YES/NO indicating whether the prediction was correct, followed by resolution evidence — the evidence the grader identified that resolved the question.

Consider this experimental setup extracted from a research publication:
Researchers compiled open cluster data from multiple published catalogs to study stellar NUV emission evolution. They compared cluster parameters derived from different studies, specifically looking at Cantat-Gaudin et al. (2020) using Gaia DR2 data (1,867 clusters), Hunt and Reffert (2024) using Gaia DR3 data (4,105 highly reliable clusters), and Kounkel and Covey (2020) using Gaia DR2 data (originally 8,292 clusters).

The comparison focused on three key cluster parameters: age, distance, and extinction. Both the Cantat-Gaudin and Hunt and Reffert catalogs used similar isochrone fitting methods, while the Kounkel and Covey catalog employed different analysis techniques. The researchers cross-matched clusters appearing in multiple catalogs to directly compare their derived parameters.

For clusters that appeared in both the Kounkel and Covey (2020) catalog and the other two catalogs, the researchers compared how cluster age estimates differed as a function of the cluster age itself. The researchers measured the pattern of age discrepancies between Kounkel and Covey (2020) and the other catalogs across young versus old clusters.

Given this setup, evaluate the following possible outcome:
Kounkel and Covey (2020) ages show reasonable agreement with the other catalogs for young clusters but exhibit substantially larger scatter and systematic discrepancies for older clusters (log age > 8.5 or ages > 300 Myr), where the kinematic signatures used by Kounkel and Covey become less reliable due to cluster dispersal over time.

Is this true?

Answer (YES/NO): NO